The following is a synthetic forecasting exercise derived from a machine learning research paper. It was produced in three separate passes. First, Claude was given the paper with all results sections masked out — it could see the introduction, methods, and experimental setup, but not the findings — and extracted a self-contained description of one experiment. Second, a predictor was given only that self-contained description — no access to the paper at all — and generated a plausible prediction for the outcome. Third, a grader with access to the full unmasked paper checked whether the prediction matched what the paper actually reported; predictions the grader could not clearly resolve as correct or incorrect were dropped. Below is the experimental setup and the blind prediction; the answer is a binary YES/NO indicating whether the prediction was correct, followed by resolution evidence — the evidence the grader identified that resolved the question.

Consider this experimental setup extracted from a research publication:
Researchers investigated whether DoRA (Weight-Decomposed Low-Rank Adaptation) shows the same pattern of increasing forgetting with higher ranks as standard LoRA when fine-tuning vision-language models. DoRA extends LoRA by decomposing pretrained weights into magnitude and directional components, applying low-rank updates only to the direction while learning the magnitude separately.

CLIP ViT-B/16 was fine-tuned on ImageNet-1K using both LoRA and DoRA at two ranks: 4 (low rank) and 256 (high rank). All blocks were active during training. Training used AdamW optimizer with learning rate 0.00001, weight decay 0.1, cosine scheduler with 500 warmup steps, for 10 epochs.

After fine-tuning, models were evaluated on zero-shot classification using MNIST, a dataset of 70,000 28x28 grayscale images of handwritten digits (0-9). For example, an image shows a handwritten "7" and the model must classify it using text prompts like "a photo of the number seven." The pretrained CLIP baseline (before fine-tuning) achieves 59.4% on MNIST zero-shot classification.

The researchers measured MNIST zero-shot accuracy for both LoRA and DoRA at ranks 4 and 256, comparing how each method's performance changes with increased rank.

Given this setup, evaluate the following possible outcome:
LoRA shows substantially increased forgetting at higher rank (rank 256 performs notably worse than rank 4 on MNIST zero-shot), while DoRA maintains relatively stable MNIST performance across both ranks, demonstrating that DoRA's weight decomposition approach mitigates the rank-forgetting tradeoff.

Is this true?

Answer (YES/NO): YES